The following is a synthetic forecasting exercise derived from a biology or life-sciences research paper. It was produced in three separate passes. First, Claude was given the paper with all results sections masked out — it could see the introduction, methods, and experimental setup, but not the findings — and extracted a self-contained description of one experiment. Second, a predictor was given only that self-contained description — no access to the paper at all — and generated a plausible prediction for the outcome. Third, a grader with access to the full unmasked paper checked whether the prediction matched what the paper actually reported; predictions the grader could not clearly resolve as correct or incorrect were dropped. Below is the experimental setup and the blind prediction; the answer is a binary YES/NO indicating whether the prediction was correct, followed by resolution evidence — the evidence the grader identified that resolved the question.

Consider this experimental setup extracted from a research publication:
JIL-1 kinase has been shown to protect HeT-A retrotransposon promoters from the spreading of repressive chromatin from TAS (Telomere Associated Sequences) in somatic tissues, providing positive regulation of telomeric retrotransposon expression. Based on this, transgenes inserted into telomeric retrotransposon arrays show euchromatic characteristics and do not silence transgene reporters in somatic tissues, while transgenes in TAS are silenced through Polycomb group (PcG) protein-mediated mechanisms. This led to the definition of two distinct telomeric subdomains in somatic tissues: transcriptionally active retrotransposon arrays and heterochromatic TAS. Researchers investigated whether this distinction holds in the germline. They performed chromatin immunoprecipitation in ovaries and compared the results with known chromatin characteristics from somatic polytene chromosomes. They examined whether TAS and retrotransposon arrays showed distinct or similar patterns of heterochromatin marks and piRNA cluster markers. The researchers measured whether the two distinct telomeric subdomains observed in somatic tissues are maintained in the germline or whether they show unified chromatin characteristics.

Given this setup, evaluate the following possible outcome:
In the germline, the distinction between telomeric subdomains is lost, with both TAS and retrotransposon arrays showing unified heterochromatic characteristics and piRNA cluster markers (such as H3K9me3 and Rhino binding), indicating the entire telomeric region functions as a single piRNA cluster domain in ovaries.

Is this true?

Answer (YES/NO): YES